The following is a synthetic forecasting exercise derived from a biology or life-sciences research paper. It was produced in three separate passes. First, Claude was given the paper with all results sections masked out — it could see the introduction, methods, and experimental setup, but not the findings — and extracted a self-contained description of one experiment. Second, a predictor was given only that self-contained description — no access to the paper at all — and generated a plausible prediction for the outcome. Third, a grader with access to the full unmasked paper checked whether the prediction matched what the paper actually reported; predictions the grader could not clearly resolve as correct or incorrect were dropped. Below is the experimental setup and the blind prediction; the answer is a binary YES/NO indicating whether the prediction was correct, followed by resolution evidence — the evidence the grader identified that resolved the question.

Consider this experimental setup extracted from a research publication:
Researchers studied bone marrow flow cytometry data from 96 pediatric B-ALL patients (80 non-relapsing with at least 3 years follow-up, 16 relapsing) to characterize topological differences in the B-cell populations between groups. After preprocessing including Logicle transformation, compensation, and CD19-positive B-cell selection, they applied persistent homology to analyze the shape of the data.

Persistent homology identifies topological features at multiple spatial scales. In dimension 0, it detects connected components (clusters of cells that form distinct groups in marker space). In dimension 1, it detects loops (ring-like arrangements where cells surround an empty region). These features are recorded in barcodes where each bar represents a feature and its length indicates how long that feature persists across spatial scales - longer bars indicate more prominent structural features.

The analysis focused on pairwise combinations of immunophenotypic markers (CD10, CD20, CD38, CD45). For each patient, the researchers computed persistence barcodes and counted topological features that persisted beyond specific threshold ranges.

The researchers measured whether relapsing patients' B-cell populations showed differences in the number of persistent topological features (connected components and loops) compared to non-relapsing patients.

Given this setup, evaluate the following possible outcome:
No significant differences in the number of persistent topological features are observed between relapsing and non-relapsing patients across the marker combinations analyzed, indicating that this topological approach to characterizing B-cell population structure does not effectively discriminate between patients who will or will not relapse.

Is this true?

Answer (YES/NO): NO